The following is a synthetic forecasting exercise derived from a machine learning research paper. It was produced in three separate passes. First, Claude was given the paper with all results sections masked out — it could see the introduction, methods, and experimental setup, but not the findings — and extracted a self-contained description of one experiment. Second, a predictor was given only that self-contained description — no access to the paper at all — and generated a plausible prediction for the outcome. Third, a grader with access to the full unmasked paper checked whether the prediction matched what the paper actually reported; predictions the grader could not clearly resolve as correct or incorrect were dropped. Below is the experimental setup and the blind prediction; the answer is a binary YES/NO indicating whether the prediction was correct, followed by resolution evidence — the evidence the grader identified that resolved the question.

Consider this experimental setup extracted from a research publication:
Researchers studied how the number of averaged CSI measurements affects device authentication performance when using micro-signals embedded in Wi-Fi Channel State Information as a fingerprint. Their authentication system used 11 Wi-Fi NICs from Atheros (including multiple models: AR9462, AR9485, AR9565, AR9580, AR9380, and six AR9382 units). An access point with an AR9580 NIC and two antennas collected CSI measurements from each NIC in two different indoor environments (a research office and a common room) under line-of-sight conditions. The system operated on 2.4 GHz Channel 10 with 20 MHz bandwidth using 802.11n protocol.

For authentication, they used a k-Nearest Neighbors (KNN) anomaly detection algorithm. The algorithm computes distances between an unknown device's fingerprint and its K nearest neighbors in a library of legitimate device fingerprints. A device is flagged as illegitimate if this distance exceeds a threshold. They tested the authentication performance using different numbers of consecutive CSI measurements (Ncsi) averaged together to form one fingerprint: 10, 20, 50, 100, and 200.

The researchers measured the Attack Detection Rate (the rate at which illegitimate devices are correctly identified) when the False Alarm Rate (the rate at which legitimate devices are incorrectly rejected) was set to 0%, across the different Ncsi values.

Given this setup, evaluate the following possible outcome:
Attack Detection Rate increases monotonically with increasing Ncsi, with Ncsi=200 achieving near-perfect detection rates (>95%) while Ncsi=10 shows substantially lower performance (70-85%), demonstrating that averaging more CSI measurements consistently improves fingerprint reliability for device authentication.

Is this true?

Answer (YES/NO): NO